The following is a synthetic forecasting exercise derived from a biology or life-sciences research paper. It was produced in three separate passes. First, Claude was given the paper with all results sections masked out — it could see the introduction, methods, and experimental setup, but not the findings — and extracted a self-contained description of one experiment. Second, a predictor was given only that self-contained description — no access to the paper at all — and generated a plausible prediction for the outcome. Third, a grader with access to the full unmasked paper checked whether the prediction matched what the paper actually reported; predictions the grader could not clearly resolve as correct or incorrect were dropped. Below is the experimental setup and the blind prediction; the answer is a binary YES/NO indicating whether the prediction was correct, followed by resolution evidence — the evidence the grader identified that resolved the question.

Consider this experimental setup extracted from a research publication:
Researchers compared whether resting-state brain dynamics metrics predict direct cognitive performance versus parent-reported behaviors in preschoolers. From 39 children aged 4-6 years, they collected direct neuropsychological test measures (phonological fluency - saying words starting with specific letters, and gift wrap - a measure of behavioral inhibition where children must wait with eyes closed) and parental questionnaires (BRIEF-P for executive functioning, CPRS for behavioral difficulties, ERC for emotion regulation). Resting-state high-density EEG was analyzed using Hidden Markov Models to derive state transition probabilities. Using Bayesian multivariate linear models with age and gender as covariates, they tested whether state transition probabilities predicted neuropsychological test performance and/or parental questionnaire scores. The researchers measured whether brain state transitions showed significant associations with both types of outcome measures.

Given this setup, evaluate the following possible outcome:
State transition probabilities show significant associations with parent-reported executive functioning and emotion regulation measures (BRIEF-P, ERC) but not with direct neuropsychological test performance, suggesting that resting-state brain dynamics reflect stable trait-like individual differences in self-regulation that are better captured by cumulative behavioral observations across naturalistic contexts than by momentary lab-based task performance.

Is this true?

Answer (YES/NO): YES